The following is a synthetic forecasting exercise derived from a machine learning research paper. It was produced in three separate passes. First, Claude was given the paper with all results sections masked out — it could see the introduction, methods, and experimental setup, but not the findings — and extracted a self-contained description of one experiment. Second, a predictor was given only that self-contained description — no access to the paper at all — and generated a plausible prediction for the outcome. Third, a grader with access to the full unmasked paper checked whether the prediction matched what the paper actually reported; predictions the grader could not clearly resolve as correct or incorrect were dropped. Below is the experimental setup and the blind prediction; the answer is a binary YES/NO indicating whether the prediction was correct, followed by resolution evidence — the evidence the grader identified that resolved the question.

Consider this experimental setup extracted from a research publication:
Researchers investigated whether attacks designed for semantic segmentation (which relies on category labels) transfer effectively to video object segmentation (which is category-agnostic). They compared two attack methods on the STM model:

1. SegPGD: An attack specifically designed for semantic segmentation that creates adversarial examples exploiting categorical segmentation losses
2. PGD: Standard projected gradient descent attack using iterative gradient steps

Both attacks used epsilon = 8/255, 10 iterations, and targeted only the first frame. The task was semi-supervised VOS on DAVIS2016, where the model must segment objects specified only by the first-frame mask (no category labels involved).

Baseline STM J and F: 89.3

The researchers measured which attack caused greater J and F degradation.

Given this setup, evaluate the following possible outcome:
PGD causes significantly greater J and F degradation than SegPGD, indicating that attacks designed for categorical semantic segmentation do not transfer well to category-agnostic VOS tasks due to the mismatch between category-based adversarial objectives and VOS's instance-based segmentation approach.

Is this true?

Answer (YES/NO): NO